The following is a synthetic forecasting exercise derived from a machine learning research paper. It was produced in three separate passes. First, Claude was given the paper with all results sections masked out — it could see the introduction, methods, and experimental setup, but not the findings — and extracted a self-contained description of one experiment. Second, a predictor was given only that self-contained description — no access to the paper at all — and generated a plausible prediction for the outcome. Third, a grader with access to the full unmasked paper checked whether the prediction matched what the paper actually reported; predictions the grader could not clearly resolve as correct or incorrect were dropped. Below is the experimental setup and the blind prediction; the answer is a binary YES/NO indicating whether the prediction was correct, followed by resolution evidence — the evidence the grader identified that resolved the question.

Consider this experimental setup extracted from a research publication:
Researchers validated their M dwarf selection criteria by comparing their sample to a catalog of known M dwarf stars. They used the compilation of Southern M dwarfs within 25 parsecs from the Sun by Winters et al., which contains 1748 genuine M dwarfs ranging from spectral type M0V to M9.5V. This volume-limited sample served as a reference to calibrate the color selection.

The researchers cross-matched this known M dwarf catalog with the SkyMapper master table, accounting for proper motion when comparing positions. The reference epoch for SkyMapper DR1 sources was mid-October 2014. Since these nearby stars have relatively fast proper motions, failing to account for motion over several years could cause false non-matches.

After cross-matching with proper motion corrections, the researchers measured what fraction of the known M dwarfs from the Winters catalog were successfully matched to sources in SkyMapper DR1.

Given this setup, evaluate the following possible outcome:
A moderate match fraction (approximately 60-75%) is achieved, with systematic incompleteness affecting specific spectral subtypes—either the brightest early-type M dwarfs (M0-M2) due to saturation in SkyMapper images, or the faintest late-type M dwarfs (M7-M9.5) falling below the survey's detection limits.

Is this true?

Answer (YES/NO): NO